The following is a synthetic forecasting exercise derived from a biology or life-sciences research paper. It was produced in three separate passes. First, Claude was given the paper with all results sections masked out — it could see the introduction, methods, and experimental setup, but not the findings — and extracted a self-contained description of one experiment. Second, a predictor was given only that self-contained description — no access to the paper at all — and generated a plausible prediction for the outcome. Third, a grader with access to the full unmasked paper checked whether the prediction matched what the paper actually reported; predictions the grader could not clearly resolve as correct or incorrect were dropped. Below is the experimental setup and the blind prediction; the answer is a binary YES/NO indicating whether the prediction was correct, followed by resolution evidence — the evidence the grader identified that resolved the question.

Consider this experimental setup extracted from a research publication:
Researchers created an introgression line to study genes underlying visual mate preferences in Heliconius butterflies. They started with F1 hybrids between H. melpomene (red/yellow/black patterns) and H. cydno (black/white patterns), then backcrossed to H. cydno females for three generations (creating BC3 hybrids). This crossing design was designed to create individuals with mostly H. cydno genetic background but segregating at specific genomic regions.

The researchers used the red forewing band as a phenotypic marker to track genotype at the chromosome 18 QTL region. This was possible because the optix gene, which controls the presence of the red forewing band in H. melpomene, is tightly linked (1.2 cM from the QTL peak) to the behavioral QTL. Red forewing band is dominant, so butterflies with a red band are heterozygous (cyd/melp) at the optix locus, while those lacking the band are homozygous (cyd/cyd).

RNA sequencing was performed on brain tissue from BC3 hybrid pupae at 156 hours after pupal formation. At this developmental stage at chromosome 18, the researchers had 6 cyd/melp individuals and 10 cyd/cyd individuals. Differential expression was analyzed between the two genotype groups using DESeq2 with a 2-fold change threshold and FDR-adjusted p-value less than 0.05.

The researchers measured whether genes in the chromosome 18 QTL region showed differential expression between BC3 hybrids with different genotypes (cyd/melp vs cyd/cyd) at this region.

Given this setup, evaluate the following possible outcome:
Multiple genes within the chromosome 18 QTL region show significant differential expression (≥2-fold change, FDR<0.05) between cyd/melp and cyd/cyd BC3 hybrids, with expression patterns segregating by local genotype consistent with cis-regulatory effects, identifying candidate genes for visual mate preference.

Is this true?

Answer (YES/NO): YES